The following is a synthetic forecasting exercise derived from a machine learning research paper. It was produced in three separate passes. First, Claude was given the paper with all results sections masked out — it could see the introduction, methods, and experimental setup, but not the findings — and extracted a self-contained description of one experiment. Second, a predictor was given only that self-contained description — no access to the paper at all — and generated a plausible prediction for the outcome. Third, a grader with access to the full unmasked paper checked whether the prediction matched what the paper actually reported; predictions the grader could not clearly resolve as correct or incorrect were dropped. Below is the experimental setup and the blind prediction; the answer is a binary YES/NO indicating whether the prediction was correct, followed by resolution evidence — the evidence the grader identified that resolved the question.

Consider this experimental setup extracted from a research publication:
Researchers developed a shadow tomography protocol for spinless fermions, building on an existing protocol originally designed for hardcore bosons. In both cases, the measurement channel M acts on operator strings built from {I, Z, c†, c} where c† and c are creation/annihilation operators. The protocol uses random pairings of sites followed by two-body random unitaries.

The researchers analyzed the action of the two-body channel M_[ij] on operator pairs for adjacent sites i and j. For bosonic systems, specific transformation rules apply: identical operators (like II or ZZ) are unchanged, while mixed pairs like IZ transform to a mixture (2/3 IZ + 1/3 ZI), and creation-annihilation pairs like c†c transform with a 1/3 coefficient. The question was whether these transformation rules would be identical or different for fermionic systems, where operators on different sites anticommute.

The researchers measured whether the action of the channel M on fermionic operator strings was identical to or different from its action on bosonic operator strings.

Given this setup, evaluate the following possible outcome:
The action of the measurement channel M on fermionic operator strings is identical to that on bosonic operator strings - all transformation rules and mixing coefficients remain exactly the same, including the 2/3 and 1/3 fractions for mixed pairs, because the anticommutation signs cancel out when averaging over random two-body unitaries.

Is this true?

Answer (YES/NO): YES